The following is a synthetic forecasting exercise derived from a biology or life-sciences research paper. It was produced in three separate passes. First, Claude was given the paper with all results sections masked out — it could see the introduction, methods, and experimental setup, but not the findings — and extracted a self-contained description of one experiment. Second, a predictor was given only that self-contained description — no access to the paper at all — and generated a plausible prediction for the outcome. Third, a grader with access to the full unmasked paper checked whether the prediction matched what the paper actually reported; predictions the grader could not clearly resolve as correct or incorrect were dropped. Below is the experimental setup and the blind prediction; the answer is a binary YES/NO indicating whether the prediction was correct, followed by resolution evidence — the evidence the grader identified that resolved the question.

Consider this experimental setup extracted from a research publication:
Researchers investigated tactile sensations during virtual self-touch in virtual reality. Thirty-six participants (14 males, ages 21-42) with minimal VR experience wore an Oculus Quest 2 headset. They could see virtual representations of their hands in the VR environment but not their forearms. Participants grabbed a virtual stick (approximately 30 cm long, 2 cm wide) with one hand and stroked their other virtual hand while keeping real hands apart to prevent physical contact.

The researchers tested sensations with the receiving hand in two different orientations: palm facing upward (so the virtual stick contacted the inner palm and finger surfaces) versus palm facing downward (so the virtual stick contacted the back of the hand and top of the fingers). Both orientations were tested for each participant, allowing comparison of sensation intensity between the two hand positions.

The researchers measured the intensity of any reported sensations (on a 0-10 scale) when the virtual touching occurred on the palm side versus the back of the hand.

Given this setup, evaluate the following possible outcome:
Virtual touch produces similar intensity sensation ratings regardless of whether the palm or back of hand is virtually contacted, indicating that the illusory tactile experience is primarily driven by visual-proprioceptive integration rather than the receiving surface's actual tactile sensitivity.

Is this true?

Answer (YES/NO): YES